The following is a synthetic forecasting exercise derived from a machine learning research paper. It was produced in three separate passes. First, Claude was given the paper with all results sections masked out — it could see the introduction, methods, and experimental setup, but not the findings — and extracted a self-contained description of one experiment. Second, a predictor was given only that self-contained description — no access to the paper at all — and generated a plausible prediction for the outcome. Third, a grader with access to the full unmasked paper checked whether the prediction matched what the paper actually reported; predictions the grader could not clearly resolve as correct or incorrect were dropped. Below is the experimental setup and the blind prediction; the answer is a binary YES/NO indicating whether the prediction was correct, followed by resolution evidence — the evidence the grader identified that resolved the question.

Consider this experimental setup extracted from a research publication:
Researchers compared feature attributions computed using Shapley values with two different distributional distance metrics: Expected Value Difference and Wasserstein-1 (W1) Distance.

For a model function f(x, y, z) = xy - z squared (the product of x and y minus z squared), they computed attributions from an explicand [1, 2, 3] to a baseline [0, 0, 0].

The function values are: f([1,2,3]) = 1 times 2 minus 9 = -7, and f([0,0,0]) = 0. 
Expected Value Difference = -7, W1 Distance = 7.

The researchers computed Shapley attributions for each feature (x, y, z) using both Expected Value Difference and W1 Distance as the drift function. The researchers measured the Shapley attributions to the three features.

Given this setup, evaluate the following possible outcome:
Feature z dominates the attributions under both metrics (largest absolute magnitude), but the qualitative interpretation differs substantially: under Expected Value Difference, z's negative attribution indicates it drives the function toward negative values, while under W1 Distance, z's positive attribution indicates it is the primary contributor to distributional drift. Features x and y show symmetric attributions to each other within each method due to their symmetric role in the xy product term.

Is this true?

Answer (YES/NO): YES